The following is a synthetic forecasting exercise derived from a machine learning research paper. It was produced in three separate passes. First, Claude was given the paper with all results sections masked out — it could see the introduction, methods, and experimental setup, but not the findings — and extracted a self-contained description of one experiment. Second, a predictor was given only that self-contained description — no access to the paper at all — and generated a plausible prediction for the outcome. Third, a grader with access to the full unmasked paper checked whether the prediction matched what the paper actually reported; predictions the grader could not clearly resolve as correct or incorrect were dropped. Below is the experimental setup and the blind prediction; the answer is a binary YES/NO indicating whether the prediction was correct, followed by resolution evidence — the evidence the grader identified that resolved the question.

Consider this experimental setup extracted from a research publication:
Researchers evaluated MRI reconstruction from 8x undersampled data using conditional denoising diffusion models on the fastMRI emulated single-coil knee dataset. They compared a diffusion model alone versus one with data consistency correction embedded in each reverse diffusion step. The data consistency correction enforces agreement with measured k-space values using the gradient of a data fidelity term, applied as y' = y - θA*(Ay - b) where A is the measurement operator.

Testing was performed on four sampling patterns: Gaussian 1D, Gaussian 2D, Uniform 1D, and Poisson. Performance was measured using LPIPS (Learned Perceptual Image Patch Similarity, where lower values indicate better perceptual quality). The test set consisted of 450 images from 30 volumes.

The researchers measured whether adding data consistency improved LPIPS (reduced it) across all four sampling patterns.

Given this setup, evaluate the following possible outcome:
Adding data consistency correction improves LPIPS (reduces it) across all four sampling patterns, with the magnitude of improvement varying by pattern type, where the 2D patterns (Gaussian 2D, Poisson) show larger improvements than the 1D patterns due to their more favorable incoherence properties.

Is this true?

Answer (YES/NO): NO